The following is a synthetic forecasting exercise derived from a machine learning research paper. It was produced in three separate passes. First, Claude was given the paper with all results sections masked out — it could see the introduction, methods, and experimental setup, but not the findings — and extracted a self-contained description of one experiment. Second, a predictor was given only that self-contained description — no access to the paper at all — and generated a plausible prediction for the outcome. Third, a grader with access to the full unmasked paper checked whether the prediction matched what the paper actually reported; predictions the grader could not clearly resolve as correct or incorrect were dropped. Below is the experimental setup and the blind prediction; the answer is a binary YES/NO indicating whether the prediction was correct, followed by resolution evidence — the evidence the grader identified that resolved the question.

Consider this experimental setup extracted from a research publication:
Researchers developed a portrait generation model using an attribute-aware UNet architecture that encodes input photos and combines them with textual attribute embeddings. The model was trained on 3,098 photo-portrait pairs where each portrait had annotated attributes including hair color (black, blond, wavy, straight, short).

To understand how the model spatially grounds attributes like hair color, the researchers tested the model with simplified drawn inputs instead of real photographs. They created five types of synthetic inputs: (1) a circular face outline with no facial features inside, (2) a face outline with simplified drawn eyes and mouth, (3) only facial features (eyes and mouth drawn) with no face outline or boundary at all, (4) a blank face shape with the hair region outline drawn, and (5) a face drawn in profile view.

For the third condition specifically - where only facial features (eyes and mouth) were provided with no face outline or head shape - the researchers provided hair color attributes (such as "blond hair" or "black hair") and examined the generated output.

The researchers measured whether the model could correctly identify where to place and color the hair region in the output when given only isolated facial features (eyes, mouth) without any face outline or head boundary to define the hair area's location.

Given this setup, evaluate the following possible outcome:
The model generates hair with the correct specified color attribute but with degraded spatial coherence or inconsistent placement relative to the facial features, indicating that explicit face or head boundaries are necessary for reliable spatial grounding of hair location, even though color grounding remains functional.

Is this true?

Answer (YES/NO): NO